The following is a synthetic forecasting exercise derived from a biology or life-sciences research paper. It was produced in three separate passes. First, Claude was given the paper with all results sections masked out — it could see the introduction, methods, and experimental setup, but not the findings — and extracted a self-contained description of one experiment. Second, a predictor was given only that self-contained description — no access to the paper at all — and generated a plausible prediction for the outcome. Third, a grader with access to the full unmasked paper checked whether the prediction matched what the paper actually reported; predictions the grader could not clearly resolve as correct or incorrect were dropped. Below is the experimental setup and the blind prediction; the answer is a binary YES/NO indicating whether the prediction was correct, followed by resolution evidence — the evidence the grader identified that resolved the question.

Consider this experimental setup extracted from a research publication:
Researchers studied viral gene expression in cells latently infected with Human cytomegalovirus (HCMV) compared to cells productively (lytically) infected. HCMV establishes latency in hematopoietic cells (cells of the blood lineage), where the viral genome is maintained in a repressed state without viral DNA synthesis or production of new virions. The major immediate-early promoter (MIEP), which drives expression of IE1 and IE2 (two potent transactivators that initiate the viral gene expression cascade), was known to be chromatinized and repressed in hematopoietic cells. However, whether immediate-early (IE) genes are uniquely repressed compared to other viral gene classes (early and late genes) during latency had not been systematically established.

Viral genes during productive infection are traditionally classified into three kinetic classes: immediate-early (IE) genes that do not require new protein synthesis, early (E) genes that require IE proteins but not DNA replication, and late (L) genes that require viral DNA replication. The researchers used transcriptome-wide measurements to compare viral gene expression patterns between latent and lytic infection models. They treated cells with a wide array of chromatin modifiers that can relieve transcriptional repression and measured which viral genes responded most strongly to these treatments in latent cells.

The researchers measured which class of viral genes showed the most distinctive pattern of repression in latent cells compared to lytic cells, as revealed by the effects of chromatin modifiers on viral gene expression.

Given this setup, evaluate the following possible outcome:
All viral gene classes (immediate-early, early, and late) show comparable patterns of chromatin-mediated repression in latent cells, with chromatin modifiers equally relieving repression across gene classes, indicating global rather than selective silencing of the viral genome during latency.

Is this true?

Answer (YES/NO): NO